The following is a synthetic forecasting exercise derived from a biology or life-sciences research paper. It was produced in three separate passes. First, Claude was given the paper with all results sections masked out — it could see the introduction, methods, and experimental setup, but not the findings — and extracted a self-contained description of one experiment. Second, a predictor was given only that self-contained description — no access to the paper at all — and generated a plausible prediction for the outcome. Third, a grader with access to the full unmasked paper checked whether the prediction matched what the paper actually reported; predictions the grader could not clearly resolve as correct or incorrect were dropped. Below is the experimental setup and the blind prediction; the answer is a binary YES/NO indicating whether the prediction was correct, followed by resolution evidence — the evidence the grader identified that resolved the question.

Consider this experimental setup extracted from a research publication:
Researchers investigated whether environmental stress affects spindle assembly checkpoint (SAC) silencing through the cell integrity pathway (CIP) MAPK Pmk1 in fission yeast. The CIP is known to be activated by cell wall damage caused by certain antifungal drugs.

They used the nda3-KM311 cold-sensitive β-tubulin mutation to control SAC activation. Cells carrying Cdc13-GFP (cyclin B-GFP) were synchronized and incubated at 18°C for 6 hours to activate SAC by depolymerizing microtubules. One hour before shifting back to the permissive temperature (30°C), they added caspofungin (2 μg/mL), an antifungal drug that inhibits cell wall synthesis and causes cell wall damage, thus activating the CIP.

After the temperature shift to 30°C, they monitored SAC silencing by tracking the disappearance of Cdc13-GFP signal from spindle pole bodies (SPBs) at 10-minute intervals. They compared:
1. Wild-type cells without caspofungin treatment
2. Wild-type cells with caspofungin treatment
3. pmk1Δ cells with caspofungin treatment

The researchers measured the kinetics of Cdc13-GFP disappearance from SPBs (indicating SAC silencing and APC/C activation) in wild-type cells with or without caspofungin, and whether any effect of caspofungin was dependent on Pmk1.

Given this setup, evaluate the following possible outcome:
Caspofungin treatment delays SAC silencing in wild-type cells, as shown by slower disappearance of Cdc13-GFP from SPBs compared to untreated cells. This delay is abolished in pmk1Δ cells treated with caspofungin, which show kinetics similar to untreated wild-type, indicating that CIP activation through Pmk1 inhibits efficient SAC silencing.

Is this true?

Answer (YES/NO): YES